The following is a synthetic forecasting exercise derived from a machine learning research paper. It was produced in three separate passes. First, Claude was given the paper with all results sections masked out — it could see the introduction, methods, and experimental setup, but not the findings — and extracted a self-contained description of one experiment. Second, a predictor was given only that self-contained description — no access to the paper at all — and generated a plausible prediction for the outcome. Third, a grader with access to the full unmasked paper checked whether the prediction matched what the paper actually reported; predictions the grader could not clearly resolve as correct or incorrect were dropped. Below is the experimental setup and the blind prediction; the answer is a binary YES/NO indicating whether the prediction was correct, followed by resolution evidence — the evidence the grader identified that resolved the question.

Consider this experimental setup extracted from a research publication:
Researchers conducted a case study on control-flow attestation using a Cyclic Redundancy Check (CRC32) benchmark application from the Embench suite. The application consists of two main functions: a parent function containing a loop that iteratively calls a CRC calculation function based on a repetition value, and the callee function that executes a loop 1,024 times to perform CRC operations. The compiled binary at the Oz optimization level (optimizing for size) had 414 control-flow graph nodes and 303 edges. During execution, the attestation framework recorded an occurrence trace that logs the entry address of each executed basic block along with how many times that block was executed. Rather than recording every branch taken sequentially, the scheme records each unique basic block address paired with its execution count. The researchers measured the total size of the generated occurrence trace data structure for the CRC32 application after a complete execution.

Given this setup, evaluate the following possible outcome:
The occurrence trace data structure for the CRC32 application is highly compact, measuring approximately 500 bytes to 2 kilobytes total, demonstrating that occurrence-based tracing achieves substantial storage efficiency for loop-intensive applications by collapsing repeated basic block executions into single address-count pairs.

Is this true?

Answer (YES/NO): NO